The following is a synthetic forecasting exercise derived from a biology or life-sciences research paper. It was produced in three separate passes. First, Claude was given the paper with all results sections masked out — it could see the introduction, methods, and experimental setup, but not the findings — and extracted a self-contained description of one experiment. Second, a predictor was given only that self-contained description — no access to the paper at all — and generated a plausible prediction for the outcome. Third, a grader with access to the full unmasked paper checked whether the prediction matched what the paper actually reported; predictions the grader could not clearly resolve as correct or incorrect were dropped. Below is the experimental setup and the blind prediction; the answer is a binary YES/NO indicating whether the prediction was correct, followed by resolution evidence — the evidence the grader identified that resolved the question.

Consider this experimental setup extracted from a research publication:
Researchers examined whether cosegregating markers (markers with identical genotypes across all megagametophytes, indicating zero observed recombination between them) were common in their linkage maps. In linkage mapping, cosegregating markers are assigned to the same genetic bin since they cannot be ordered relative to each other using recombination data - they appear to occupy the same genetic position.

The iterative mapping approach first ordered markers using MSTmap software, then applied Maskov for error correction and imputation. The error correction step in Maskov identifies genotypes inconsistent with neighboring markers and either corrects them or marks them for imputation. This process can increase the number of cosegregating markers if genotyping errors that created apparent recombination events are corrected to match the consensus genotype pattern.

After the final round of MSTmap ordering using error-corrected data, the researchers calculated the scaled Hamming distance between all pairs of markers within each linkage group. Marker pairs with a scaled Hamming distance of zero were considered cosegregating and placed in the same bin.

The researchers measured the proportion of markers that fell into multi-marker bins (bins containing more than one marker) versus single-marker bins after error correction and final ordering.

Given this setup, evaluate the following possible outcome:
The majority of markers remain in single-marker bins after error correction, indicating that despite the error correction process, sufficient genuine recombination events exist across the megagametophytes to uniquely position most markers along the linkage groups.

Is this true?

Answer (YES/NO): NO